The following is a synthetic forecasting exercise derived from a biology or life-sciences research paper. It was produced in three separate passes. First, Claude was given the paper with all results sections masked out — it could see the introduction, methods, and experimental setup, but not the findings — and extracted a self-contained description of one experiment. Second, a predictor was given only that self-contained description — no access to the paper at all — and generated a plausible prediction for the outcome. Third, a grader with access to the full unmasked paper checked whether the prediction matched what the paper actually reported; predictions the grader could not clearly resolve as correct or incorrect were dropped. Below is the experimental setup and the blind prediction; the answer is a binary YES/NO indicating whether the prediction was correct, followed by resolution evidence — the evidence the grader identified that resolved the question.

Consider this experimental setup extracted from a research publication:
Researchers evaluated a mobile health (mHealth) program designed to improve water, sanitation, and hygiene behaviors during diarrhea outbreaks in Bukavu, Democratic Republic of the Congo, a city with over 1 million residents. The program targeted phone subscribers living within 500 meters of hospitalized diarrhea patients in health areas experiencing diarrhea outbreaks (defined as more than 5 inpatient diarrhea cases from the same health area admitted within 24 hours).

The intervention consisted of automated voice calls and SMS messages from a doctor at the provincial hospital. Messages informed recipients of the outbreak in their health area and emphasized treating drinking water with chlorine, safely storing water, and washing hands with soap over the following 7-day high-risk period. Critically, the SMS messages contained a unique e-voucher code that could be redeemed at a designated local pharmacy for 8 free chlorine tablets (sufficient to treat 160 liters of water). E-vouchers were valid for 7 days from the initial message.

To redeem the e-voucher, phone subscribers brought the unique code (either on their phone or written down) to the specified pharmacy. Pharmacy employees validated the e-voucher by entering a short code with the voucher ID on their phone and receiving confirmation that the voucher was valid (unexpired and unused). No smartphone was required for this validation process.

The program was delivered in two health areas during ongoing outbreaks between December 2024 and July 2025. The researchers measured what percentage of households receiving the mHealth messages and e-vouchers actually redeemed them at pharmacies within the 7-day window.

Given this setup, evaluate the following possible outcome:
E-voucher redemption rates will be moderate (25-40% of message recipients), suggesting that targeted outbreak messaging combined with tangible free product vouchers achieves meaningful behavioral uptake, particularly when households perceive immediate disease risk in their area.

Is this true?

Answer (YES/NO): NO